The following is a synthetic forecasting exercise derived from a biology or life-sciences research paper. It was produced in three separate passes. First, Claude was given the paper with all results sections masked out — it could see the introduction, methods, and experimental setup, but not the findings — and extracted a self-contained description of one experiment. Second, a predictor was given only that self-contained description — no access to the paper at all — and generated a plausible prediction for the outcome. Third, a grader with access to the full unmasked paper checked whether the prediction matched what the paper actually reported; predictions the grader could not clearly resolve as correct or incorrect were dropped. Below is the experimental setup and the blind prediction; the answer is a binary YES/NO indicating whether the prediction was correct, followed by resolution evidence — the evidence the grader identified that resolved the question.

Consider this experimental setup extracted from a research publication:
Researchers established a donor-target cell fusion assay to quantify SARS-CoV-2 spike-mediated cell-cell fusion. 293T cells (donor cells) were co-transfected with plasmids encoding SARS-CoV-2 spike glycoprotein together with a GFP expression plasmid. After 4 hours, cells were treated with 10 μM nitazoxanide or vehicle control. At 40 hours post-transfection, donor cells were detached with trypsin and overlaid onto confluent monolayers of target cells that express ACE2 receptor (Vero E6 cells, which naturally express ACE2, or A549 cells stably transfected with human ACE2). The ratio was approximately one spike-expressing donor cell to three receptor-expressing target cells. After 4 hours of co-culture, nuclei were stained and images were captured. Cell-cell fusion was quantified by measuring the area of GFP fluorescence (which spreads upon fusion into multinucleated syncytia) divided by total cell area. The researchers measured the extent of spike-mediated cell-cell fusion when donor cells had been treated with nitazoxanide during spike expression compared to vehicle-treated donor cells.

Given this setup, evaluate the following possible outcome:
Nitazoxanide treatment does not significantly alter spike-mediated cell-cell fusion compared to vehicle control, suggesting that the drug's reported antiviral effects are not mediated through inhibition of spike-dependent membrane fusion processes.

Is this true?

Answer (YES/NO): NO